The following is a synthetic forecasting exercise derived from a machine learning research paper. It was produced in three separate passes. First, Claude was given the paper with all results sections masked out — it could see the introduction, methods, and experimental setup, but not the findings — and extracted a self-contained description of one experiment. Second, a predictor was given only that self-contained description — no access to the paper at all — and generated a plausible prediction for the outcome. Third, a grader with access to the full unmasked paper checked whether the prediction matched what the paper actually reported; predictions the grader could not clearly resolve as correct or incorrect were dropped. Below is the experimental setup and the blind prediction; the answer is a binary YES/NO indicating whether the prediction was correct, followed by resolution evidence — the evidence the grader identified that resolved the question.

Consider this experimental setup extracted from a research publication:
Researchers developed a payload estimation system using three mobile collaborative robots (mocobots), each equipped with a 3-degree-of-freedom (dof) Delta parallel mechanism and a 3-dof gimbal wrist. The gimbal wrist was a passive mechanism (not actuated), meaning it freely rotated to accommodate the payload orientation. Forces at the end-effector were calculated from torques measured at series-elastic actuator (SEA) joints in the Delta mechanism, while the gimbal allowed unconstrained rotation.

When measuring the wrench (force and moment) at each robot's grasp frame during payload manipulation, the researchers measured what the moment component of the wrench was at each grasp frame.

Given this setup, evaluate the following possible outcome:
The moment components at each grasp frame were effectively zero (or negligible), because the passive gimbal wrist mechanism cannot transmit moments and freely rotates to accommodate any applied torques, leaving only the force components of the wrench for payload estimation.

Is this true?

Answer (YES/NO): YES